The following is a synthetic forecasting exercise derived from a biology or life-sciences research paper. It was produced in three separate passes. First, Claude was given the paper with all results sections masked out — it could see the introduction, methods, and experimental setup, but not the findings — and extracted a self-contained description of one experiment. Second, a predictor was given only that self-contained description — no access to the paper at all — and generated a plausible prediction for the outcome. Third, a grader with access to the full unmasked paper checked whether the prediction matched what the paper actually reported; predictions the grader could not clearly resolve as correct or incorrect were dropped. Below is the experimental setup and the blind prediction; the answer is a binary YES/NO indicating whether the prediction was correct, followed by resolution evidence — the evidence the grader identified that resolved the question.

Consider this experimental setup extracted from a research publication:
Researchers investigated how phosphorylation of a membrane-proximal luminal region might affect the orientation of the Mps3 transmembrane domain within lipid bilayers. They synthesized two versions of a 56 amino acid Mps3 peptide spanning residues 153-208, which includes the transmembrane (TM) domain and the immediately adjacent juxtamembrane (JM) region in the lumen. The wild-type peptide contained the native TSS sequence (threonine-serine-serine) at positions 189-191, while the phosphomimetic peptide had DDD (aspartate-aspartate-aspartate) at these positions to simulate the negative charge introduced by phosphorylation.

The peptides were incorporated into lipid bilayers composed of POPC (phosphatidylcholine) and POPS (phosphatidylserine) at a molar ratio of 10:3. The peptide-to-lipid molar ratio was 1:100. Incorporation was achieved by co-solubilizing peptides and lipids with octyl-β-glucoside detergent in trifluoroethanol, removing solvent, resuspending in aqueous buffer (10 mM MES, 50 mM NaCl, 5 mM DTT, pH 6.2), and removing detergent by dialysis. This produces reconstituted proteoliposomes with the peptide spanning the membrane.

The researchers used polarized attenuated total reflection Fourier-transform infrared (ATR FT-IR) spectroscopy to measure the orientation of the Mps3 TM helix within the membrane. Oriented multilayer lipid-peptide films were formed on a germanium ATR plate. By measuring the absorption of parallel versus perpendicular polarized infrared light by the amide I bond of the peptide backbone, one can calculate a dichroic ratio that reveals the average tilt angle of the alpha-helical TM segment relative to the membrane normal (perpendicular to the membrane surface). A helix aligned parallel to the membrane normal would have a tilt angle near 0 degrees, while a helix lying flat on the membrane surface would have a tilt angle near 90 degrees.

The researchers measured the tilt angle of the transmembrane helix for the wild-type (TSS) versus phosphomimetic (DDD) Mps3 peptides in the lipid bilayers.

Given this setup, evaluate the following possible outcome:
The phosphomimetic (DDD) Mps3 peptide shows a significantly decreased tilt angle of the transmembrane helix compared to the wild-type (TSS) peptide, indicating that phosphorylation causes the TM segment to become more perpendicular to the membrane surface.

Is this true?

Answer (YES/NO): NO